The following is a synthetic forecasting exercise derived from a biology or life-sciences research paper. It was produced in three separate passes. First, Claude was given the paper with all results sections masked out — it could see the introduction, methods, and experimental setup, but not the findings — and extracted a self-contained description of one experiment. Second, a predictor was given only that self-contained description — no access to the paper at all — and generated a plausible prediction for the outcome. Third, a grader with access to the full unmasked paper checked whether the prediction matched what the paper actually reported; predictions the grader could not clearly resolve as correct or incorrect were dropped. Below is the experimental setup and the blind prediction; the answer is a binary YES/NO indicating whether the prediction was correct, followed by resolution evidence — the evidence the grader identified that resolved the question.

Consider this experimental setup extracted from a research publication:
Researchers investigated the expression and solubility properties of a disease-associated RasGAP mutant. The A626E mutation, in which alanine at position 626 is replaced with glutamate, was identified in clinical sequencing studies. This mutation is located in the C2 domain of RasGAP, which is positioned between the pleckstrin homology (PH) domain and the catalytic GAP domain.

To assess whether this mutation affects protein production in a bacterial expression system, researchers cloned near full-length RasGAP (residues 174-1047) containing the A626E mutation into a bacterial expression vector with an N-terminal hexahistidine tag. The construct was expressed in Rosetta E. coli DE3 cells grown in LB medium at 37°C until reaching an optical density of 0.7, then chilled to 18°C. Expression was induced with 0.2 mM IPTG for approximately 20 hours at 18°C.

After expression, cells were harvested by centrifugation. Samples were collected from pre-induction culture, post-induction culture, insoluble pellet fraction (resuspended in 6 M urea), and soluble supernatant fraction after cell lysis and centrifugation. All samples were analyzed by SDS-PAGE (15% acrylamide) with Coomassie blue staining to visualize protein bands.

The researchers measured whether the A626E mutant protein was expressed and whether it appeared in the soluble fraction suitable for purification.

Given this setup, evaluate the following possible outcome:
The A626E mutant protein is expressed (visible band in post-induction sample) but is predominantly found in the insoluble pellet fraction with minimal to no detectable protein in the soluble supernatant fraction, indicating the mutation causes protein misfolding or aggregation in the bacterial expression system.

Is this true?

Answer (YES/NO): YES